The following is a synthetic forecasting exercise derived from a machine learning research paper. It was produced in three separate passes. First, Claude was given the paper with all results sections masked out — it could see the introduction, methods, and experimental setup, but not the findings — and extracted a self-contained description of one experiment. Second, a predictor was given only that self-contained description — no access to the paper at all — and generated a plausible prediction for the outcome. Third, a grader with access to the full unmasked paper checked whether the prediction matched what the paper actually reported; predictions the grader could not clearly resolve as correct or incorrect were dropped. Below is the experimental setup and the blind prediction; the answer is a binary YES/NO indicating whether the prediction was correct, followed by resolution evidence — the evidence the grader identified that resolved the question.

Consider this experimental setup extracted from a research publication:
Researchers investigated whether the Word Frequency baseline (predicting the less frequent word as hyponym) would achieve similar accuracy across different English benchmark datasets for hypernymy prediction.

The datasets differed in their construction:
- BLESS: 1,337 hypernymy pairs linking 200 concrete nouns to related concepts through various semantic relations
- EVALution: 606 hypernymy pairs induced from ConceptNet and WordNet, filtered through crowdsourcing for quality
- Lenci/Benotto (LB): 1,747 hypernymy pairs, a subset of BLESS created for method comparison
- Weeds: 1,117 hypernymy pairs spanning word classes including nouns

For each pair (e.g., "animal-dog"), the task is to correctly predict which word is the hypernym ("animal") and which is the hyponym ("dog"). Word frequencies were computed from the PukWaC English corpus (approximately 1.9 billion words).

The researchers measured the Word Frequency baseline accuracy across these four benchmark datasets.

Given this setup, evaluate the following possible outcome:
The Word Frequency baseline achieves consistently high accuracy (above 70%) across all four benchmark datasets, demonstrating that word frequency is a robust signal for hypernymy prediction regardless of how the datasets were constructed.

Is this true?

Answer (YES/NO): NO